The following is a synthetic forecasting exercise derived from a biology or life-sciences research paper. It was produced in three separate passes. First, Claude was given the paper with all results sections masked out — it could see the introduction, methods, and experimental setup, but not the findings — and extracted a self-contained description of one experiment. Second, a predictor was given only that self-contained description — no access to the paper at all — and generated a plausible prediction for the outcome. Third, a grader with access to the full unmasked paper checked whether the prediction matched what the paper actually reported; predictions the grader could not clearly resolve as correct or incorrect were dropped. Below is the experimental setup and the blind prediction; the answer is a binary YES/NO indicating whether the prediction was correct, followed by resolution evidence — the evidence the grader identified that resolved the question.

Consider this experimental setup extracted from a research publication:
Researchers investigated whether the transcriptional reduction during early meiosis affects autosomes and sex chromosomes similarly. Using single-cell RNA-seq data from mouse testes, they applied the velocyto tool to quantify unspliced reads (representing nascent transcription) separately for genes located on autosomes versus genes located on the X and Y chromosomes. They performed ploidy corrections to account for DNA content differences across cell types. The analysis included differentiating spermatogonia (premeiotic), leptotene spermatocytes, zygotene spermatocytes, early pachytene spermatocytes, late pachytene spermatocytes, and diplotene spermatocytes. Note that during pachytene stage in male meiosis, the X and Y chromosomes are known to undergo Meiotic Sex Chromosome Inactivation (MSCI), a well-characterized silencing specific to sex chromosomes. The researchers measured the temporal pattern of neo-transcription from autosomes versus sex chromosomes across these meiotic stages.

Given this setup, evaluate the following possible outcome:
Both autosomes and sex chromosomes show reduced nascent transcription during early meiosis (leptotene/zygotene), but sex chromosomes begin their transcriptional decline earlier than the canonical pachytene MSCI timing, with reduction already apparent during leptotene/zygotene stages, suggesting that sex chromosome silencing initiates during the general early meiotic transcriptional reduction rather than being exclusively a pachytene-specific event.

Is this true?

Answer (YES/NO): YES